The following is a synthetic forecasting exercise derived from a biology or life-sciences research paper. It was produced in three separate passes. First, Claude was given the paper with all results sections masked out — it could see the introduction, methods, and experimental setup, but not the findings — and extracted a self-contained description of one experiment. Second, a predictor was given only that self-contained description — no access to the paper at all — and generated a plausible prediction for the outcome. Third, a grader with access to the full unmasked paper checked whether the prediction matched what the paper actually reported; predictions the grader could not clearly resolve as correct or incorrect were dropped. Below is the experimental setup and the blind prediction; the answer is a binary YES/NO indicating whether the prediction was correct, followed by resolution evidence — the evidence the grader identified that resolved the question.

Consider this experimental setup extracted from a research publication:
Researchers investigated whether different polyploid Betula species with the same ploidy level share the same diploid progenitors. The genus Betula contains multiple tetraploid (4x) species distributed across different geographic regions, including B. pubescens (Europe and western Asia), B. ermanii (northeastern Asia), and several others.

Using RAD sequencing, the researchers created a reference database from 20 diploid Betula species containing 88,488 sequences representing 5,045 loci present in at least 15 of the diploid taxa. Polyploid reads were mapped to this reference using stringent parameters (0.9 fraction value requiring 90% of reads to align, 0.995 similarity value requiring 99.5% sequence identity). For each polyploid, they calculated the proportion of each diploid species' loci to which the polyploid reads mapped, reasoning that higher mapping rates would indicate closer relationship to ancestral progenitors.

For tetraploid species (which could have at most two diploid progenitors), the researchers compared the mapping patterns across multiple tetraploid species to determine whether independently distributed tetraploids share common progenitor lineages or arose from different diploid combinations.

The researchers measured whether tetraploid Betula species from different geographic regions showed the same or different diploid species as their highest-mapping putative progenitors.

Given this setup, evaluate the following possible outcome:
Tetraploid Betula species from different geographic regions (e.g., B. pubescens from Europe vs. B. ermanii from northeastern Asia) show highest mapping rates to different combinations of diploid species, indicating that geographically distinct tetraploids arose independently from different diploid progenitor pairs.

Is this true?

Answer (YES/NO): YES